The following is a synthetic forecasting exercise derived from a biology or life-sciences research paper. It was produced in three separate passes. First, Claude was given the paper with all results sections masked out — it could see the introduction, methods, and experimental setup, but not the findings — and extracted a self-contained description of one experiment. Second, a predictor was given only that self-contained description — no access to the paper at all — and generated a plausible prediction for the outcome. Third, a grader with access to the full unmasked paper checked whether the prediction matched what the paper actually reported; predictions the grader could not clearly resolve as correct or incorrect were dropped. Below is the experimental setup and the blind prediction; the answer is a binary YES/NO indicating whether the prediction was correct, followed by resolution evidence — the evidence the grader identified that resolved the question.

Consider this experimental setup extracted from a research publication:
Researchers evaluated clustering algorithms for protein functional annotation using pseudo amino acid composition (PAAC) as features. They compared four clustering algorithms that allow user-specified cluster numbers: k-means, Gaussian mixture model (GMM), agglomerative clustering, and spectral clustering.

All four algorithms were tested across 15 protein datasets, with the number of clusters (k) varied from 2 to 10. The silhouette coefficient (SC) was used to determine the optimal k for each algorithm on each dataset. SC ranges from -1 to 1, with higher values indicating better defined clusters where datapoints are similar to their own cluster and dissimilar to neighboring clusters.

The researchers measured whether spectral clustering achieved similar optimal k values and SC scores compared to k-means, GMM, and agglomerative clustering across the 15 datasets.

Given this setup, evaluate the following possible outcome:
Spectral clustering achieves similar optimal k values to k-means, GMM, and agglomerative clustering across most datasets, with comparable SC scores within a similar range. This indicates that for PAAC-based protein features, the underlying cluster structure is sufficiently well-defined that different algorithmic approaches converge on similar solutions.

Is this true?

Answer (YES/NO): NO